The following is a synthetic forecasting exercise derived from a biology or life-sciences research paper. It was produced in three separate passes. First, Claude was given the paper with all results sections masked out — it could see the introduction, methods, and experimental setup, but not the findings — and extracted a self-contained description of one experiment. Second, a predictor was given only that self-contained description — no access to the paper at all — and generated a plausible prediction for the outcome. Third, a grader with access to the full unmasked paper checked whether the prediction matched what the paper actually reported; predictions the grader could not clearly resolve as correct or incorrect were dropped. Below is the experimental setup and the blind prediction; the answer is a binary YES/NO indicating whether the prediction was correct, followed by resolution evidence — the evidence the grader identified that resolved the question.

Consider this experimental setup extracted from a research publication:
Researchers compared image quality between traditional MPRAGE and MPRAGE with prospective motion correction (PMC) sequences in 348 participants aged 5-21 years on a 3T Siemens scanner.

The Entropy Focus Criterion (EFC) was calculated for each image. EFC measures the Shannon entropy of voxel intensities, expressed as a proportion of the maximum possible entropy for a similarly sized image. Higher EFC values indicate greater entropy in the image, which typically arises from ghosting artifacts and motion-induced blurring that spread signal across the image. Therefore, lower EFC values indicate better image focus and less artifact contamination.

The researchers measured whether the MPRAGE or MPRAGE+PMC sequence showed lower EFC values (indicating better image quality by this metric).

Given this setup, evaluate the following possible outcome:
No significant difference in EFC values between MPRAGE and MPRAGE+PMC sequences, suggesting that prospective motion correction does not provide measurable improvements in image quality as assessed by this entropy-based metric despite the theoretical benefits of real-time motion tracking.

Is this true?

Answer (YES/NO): NO